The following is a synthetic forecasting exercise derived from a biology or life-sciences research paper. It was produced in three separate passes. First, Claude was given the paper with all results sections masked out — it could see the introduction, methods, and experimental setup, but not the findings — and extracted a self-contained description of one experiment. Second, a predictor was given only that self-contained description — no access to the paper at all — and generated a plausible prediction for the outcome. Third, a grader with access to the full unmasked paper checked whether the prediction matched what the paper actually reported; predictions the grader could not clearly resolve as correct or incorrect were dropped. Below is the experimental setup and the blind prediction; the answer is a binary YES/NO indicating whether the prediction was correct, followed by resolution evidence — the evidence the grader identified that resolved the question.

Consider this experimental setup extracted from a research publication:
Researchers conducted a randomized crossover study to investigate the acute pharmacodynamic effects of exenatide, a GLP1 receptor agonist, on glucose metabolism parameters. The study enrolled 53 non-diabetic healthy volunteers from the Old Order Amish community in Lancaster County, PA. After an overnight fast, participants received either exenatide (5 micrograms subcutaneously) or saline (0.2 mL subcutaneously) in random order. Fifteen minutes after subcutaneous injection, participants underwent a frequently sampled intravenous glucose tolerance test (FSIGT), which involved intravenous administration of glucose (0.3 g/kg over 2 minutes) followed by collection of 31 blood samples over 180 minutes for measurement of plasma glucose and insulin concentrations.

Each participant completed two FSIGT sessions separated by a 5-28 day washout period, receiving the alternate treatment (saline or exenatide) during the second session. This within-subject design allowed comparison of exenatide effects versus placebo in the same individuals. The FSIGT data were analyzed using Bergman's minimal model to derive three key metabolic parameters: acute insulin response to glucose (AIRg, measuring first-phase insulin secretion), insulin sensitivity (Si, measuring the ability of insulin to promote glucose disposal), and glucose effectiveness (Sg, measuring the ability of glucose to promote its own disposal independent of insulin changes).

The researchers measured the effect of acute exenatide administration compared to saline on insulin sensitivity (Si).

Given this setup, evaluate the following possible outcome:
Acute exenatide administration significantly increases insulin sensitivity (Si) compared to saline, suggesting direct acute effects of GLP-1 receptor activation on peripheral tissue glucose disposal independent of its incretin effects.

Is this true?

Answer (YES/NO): NO